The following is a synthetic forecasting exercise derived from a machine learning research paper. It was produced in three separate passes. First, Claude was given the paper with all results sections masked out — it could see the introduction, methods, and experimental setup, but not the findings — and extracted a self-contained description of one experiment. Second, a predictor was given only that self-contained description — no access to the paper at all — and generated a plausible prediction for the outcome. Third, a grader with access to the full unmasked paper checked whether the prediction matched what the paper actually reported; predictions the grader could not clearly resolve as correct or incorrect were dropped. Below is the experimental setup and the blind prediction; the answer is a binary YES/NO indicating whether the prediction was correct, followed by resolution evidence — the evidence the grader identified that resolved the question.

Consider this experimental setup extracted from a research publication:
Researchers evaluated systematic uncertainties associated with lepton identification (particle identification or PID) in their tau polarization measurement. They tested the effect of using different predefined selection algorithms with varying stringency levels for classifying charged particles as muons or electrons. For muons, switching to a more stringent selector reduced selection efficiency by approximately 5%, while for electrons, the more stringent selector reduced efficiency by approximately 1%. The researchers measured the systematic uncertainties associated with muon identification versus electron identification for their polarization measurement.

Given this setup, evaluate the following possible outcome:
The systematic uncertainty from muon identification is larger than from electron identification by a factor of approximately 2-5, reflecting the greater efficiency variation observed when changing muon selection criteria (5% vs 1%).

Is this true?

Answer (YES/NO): YES